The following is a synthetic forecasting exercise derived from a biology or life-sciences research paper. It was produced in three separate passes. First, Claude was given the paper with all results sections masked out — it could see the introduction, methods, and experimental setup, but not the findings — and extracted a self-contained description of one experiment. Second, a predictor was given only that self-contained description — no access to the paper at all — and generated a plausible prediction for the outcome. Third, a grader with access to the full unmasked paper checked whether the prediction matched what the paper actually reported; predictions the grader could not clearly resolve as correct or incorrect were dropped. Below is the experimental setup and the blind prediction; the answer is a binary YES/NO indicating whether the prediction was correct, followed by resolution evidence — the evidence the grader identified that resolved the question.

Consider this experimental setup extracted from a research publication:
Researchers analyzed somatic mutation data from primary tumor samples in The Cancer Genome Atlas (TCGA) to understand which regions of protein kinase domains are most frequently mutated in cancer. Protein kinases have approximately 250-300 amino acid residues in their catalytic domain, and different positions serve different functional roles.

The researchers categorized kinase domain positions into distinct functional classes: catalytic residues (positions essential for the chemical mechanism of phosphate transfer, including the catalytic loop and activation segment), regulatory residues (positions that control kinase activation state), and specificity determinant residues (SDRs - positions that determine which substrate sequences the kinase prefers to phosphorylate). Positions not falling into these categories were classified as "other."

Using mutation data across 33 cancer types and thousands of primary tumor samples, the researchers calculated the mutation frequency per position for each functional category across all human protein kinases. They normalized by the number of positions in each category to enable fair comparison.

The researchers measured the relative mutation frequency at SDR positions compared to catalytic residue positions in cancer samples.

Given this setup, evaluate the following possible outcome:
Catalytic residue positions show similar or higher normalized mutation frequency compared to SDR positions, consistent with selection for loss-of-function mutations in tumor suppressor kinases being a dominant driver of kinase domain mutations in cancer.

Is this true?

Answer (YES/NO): NO